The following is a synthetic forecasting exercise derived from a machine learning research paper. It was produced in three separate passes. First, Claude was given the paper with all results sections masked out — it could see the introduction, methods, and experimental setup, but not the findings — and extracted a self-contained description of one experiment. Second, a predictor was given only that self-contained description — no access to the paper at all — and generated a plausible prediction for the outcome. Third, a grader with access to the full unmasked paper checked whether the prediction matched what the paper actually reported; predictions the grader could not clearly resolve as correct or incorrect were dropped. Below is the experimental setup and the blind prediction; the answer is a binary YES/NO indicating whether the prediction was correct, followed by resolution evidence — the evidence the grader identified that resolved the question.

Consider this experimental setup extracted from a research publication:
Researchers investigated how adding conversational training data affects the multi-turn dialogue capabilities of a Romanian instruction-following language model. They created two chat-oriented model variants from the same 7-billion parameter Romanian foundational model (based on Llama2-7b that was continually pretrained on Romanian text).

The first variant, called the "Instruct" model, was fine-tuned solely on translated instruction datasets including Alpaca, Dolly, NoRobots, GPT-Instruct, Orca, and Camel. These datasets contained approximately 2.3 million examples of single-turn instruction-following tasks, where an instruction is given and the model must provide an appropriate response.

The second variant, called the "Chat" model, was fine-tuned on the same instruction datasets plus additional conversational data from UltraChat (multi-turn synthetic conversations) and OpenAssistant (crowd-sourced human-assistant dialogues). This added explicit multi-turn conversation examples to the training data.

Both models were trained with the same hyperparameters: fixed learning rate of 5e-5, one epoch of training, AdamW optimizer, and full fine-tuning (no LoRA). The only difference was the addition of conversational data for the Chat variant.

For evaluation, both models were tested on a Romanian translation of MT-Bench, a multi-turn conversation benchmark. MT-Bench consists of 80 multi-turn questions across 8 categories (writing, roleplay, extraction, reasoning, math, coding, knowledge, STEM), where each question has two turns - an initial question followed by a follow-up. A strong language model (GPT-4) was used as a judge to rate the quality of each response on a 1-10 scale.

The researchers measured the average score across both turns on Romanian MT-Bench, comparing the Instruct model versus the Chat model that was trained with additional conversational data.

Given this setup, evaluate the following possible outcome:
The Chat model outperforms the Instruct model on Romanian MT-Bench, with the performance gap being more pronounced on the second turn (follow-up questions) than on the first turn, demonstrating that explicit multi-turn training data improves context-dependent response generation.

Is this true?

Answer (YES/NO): NO